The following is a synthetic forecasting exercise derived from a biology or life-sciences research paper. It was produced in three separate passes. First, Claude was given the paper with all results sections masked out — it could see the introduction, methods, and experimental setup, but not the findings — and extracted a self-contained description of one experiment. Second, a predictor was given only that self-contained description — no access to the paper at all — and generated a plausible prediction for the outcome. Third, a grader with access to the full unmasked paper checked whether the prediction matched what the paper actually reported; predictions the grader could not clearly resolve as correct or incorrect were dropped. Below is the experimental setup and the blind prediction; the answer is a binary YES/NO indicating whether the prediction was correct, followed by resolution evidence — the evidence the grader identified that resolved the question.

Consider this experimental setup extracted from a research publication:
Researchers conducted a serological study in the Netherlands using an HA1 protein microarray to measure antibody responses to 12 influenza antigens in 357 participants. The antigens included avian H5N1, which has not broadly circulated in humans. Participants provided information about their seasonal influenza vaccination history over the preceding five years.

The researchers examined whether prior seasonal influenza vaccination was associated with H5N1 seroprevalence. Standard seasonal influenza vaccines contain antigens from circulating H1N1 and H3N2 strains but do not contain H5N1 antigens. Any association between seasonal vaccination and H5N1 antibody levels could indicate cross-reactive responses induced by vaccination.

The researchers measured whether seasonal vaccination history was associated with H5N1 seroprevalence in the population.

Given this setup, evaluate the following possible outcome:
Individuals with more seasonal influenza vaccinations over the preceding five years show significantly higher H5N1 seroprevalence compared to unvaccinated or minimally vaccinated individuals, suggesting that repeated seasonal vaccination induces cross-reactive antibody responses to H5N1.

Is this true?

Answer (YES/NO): YES